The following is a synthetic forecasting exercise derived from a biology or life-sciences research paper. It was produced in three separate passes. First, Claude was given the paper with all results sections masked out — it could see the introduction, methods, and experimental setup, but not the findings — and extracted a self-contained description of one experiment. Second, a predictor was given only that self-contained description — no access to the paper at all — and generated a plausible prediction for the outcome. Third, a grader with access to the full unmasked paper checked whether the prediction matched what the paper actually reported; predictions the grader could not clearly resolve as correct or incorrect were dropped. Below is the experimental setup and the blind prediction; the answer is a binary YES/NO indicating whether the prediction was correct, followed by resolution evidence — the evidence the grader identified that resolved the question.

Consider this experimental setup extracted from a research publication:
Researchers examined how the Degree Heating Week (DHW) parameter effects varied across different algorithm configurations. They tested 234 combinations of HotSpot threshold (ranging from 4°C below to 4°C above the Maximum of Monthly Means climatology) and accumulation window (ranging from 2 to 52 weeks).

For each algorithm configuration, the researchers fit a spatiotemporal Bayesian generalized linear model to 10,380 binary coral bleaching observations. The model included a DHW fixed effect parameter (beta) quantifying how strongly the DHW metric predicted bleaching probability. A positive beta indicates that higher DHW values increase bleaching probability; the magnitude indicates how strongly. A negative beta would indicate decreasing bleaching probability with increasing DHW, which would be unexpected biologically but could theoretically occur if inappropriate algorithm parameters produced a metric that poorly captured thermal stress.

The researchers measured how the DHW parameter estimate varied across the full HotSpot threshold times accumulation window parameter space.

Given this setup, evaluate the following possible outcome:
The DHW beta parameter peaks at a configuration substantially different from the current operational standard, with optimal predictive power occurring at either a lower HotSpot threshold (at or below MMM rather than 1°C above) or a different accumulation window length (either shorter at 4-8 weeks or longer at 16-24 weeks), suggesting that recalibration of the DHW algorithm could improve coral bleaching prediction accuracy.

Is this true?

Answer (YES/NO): YES